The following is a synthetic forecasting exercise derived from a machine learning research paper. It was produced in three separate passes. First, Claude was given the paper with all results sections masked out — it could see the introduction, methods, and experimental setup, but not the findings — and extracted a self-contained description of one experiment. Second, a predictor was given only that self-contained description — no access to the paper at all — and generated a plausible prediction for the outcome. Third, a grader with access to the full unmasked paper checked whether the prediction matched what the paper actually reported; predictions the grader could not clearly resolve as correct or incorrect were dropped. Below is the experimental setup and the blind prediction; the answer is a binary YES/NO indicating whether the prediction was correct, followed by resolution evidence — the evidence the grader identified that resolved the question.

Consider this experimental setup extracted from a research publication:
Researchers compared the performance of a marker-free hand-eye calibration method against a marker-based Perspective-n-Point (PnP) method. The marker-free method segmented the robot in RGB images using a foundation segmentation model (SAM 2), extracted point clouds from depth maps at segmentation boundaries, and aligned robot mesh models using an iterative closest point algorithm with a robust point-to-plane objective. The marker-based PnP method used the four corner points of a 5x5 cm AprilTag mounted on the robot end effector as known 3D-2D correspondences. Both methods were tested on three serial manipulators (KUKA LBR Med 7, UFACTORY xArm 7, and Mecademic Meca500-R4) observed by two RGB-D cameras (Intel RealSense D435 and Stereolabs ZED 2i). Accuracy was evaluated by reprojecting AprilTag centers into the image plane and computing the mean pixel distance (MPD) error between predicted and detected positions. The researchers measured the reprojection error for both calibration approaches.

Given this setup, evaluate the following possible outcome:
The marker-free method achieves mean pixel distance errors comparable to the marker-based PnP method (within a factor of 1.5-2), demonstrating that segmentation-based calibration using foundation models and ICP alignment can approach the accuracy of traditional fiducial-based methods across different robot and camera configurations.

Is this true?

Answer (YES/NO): NO